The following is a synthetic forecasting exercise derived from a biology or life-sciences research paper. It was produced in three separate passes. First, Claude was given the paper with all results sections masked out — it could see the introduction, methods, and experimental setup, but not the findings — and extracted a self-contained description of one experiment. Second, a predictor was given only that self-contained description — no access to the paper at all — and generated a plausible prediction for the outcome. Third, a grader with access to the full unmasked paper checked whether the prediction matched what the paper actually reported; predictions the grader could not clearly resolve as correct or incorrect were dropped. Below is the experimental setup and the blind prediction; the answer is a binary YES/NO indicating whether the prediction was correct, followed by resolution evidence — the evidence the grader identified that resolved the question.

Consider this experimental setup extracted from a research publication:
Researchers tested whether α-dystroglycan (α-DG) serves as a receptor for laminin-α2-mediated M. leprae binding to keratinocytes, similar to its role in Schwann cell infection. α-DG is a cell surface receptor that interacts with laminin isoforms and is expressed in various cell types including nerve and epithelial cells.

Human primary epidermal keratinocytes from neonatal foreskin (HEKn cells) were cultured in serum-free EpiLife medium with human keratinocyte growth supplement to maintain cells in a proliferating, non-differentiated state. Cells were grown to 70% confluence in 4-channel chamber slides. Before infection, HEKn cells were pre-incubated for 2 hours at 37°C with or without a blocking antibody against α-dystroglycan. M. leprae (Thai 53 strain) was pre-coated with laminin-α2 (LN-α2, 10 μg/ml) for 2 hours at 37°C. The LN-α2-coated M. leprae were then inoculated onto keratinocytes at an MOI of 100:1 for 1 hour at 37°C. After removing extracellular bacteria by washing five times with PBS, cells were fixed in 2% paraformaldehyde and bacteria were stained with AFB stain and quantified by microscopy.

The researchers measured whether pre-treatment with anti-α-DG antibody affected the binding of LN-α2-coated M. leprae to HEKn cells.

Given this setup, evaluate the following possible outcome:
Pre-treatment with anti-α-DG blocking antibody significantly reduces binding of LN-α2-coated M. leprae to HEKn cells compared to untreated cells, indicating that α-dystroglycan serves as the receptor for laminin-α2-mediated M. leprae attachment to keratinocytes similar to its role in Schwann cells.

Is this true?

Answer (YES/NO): YES